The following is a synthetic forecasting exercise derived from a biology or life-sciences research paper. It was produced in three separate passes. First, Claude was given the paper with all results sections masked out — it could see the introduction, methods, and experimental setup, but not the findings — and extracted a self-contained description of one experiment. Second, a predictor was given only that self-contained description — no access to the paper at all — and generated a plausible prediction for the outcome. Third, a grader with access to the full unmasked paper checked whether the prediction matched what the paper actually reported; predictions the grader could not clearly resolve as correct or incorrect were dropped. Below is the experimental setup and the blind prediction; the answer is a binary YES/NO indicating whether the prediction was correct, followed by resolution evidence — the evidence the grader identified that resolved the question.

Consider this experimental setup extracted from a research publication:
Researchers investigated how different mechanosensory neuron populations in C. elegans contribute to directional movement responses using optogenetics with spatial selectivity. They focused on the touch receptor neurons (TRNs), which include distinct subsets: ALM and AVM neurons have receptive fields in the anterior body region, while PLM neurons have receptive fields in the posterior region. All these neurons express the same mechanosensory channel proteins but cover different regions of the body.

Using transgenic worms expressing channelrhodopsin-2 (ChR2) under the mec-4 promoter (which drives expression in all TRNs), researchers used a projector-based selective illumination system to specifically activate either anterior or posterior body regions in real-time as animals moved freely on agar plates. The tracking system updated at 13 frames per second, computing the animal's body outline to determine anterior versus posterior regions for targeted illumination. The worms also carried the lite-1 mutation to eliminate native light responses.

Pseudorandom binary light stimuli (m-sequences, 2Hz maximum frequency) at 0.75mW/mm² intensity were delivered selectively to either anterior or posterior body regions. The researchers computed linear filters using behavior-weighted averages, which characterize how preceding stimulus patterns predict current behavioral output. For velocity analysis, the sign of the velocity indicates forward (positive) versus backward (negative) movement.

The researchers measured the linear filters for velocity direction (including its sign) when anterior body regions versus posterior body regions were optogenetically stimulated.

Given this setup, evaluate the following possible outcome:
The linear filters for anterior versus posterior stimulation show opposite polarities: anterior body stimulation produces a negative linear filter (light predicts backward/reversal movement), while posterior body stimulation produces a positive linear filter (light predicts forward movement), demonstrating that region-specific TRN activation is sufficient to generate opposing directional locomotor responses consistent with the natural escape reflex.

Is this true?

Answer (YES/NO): NO